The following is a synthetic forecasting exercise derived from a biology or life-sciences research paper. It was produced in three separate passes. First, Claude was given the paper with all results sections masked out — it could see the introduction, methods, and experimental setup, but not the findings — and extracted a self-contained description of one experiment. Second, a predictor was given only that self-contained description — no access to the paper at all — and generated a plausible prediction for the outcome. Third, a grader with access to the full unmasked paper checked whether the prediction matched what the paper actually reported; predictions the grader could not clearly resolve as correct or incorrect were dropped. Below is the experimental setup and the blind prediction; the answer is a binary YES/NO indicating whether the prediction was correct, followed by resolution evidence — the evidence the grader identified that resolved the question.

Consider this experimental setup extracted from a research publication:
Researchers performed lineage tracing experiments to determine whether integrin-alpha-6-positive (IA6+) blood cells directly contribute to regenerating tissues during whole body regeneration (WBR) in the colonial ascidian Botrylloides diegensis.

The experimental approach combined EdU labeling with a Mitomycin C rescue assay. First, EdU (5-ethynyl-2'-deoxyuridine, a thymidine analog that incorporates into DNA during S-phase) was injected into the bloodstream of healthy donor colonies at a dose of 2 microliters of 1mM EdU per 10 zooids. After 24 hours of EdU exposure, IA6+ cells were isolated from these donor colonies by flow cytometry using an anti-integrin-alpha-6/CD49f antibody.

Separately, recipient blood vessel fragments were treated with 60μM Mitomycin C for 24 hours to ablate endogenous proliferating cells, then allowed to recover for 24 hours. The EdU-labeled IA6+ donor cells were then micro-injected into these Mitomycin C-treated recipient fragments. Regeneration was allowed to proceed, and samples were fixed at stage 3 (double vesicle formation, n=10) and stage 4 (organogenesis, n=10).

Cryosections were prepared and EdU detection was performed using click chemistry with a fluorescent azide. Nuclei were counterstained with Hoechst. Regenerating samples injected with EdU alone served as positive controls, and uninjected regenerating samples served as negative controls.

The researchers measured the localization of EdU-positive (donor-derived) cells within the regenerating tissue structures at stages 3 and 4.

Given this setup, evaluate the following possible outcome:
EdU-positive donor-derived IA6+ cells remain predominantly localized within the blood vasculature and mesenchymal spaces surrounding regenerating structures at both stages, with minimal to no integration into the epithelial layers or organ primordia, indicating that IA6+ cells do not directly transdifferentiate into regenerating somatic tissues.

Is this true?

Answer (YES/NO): NO